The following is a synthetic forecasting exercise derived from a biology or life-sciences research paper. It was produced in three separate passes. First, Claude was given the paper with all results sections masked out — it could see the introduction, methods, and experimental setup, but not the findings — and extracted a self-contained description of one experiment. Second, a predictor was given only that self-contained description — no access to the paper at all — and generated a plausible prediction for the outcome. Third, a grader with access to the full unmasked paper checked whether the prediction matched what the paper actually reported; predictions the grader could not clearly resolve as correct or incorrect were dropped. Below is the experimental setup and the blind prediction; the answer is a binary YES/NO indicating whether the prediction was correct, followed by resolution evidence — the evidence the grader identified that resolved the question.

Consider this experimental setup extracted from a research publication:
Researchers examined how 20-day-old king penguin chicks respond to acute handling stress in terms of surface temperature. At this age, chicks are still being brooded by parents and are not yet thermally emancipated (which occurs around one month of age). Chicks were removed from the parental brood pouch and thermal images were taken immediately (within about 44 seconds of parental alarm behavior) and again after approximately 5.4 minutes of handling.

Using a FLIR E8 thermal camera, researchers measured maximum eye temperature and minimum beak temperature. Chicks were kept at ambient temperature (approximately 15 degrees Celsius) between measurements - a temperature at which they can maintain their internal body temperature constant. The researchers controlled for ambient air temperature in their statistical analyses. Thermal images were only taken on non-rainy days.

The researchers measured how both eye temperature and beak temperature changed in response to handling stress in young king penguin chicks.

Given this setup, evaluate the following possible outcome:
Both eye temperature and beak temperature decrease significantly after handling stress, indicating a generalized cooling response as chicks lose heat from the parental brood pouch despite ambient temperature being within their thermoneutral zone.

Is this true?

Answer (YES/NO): YES